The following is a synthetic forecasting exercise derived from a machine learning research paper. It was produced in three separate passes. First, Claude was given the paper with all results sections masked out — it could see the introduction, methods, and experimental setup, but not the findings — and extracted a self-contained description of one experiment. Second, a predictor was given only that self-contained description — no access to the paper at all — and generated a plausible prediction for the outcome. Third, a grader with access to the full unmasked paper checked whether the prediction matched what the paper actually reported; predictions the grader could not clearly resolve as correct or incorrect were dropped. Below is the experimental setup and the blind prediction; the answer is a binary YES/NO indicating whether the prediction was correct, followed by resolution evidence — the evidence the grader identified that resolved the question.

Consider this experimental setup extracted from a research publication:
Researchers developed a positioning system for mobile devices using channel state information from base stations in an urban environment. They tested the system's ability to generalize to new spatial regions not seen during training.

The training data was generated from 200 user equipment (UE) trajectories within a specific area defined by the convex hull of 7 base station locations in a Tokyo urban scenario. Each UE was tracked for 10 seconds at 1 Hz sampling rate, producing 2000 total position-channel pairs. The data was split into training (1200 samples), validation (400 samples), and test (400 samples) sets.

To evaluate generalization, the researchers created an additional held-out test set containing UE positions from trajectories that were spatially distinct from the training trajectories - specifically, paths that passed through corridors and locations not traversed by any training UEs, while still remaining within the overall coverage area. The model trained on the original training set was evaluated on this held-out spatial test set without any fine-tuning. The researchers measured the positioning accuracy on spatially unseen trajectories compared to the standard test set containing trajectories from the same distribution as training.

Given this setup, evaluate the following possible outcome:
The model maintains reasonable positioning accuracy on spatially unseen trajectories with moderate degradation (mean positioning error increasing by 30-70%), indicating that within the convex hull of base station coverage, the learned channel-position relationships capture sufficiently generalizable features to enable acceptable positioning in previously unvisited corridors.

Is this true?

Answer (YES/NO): NO